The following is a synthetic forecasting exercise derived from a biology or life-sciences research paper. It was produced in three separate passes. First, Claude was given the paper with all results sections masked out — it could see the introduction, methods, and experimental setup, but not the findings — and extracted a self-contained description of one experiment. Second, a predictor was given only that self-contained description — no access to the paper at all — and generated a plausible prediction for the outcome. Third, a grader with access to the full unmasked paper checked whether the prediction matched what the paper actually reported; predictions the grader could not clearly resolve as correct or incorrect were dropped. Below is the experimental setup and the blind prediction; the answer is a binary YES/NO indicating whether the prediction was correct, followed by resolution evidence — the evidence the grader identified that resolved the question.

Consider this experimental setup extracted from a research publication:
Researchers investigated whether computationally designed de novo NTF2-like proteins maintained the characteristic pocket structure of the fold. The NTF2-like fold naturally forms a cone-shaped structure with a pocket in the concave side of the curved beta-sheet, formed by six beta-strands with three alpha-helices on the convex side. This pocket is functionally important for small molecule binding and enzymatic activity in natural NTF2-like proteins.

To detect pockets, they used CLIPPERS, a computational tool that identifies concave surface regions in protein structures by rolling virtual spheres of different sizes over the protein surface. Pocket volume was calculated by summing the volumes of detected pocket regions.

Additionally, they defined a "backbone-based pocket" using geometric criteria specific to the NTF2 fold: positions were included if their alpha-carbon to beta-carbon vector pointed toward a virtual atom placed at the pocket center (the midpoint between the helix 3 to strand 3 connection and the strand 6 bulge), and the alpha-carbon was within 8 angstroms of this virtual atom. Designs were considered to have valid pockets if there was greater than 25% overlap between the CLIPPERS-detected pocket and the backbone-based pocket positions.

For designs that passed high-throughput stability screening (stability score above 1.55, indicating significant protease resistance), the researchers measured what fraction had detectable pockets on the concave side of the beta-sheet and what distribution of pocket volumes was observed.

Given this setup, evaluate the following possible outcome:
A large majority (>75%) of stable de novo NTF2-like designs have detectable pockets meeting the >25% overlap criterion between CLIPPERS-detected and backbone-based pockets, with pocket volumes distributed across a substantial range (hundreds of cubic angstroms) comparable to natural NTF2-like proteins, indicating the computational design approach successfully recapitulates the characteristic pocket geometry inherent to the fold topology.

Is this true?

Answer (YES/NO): NO